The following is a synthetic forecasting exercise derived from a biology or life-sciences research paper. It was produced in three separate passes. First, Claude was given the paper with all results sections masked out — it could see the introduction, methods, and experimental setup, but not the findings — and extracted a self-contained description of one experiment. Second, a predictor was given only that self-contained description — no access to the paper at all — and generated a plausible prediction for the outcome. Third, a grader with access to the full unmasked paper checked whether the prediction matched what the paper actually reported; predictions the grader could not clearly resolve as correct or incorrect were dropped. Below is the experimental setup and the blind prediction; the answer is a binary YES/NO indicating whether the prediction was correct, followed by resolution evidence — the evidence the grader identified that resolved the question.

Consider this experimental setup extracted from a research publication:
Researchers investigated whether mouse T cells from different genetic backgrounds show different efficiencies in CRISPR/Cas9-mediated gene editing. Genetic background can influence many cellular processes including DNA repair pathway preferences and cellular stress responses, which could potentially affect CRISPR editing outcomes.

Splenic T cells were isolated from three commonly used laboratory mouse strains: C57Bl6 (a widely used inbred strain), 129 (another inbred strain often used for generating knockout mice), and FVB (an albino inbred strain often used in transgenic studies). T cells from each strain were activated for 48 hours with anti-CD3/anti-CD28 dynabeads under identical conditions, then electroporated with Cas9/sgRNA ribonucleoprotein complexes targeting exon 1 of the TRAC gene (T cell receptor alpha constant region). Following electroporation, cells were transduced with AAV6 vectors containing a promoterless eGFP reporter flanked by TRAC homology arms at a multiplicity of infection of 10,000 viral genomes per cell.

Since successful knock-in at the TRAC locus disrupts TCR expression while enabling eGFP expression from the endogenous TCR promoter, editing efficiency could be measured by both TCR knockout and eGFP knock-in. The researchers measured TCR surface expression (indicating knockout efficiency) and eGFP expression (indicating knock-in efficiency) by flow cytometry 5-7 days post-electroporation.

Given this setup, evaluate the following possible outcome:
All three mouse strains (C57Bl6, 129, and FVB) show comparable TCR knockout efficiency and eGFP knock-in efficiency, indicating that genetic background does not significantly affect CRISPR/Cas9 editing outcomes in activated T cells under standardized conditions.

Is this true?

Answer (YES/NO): NO